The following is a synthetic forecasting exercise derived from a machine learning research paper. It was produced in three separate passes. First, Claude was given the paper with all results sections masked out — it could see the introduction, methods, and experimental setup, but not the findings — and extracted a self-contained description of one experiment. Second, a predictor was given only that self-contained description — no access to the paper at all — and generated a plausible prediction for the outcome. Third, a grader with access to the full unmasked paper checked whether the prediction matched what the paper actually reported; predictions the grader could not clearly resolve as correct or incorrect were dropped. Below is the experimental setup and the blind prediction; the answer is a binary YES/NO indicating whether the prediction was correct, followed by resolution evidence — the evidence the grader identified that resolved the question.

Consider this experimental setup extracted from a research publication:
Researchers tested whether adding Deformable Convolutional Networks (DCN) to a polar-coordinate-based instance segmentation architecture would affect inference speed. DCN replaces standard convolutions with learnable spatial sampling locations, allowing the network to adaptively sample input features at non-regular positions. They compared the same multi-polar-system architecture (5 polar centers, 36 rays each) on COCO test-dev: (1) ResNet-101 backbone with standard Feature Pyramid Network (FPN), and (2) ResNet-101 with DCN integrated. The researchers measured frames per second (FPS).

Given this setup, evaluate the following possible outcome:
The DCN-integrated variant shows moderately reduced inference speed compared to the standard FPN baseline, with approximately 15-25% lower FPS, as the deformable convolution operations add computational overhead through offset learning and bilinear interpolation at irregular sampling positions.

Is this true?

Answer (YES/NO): NO